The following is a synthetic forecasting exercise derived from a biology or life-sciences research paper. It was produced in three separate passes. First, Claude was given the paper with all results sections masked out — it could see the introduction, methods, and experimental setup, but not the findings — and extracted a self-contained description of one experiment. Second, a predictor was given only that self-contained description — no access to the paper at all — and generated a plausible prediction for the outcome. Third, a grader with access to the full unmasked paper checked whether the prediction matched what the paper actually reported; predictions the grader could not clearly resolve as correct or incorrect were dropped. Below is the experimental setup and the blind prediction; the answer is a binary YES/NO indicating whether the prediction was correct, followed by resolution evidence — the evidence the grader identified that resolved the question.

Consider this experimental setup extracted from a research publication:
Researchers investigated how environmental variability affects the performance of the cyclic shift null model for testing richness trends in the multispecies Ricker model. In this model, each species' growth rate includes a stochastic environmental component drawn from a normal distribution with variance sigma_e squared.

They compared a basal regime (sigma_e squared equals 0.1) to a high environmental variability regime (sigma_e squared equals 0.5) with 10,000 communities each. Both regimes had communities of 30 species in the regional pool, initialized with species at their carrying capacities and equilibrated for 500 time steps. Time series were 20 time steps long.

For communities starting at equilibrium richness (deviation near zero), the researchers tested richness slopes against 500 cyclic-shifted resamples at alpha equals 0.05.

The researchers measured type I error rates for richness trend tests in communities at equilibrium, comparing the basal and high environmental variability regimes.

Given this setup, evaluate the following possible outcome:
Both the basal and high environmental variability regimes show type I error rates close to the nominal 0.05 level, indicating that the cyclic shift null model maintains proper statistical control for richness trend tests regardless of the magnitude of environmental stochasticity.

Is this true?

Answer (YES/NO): NO